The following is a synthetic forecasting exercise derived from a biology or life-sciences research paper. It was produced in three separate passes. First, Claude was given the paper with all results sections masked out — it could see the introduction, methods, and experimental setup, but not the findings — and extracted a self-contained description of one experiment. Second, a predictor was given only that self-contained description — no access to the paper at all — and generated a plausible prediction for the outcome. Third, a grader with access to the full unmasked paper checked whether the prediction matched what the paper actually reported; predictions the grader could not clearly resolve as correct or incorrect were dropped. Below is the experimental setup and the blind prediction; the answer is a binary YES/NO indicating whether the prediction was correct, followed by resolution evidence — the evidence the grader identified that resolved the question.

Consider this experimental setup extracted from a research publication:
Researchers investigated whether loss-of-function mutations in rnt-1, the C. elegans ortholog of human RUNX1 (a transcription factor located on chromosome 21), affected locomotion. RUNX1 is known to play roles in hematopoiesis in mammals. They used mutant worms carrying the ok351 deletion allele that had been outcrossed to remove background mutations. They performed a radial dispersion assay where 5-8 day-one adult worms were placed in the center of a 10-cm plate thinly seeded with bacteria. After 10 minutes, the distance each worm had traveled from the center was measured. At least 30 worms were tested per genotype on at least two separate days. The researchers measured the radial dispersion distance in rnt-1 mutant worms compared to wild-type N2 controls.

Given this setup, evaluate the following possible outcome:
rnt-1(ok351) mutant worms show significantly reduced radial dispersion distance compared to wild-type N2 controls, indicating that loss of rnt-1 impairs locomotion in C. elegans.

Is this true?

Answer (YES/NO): YES